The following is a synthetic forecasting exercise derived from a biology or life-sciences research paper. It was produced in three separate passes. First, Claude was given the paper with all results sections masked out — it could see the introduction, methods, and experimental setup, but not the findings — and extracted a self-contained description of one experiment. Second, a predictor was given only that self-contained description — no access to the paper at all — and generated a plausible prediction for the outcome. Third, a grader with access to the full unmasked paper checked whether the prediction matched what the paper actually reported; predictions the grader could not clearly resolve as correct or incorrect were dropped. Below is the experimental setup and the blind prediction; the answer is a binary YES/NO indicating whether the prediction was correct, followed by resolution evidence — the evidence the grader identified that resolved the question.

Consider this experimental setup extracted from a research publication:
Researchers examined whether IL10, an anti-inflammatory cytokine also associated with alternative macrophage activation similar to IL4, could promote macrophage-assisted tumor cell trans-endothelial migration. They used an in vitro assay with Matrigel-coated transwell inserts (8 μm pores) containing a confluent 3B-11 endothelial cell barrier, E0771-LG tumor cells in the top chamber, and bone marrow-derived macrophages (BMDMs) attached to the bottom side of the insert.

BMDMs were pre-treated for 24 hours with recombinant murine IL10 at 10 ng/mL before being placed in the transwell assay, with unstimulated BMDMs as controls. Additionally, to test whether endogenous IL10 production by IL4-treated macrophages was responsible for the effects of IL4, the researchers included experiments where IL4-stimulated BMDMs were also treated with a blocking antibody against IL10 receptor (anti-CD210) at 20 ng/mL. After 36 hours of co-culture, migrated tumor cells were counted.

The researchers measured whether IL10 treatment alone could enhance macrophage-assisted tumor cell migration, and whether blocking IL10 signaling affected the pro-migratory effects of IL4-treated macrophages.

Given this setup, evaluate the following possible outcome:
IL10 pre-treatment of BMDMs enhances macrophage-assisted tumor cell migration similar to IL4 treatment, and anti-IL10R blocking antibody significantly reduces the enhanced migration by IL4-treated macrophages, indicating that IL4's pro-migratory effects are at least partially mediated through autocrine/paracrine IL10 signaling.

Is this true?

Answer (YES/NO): NO